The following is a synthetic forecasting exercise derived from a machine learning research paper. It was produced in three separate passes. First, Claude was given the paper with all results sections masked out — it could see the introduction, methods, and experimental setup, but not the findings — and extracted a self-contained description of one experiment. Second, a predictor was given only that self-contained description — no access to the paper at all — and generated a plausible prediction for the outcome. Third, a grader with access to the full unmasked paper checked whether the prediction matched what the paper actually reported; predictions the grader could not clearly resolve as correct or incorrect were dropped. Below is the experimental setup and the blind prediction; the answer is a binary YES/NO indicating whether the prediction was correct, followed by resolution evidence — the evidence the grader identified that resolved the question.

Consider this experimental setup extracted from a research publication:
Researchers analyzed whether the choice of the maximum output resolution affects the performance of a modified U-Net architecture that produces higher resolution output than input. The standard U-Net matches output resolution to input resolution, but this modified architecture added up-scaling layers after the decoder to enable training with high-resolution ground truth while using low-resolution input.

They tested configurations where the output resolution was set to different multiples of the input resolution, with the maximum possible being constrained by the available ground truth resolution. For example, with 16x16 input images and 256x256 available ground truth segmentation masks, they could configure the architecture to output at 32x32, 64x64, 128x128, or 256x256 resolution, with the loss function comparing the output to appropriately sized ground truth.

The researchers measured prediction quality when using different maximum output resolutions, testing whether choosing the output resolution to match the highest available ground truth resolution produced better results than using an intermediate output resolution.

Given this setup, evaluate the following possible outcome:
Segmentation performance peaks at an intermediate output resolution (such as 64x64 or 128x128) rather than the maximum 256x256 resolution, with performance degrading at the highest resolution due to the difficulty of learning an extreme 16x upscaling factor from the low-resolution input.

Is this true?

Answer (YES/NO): NO